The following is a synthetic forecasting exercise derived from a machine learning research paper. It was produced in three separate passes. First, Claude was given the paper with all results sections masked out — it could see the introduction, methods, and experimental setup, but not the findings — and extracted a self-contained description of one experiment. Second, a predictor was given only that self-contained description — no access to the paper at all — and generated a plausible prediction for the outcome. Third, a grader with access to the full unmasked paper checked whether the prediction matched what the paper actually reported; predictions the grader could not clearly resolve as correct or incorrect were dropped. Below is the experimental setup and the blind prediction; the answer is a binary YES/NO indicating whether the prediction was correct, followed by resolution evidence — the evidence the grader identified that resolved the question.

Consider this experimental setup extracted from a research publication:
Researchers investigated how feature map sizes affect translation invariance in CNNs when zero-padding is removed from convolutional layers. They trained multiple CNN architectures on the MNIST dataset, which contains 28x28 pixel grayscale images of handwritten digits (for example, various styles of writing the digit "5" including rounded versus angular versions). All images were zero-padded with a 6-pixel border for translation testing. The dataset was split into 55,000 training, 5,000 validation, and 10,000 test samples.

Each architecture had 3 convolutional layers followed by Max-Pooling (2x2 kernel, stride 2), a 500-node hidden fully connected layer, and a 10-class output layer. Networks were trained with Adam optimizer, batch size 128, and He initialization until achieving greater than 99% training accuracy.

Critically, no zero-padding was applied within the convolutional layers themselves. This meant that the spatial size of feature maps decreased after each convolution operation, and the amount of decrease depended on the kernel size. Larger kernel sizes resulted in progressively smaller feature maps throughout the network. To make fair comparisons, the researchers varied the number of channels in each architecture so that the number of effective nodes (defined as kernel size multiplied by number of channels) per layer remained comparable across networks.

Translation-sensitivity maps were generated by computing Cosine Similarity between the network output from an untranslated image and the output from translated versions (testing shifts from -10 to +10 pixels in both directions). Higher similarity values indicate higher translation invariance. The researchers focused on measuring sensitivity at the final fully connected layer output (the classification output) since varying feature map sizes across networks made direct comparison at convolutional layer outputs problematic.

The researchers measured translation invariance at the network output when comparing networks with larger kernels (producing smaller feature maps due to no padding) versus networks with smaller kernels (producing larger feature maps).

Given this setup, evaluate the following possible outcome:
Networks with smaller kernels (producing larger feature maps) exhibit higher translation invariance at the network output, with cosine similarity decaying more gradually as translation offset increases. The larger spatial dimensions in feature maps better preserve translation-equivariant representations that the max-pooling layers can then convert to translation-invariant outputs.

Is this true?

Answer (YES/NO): NO